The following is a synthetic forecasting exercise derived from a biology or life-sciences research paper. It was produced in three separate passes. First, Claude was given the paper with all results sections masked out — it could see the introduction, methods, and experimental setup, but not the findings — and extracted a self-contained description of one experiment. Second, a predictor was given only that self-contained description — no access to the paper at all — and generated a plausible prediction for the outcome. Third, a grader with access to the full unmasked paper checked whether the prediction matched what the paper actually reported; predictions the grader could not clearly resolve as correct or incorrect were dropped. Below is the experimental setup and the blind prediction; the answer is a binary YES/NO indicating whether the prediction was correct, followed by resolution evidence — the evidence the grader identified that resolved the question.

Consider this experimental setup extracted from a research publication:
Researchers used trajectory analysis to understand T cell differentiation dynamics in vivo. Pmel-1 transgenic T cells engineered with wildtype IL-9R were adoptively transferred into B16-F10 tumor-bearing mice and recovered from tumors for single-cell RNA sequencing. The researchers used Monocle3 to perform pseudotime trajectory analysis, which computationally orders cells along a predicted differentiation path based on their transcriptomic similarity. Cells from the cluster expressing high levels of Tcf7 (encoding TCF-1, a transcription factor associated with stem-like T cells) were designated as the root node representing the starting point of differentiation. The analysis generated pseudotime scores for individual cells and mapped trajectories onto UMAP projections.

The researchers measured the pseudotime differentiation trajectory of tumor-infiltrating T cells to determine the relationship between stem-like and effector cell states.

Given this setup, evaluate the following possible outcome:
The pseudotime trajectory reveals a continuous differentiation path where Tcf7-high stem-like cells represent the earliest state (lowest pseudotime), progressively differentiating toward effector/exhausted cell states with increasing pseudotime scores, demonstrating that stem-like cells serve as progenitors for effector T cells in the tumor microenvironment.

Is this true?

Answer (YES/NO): YES